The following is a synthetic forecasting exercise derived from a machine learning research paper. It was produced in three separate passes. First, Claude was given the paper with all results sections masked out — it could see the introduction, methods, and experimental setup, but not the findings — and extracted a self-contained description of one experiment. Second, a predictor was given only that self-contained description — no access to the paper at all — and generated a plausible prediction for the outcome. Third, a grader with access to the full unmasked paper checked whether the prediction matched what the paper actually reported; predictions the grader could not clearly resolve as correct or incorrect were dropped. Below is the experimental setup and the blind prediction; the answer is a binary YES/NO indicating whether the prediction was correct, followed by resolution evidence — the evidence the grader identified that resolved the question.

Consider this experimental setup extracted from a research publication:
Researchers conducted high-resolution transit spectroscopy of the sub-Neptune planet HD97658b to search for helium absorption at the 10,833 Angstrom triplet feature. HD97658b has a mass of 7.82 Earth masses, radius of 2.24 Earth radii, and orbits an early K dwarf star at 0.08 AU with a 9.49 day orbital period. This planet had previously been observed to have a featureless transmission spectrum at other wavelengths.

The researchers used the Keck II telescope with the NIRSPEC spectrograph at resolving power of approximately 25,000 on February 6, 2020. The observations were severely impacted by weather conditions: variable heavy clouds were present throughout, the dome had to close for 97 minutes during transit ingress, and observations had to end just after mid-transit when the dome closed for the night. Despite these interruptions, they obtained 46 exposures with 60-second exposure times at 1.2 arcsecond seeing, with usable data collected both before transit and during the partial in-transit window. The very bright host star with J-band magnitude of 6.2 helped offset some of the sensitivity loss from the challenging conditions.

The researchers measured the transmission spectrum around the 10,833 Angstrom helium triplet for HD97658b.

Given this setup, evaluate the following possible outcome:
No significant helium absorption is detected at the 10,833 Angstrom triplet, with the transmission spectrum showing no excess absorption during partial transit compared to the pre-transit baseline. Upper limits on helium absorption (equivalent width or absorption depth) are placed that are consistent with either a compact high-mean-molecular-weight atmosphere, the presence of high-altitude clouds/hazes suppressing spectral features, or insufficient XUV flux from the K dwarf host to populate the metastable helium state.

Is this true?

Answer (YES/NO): NO